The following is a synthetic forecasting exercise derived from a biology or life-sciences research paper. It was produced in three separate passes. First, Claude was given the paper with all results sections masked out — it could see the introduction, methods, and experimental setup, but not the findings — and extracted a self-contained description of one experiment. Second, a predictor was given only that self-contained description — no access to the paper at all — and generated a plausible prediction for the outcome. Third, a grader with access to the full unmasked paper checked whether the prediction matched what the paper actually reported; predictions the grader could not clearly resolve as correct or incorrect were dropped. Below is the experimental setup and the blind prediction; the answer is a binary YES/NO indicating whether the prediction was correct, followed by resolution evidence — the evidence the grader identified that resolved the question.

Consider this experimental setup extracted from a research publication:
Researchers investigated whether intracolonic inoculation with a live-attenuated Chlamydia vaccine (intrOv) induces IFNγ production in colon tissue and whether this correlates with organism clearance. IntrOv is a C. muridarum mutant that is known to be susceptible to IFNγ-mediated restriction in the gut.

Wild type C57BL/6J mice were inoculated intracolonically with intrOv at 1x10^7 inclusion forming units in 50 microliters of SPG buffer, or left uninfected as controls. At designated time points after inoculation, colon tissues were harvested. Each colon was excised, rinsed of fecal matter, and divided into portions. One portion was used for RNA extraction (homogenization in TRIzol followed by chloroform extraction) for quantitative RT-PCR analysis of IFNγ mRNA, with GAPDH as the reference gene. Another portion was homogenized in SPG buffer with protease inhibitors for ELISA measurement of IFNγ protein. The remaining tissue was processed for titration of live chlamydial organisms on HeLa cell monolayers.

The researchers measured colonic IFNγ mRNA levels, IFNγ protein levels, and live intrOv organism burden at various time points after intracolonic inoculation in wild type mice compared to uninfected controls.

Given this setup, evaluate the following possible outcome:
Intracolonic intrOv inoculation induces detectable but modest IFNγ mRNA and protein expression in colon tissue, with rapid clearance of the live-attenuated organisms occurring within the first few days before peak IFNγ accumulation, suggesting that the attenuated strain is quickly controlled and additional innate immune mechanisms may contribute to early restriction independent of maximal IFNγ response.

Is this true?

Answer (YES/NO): NO